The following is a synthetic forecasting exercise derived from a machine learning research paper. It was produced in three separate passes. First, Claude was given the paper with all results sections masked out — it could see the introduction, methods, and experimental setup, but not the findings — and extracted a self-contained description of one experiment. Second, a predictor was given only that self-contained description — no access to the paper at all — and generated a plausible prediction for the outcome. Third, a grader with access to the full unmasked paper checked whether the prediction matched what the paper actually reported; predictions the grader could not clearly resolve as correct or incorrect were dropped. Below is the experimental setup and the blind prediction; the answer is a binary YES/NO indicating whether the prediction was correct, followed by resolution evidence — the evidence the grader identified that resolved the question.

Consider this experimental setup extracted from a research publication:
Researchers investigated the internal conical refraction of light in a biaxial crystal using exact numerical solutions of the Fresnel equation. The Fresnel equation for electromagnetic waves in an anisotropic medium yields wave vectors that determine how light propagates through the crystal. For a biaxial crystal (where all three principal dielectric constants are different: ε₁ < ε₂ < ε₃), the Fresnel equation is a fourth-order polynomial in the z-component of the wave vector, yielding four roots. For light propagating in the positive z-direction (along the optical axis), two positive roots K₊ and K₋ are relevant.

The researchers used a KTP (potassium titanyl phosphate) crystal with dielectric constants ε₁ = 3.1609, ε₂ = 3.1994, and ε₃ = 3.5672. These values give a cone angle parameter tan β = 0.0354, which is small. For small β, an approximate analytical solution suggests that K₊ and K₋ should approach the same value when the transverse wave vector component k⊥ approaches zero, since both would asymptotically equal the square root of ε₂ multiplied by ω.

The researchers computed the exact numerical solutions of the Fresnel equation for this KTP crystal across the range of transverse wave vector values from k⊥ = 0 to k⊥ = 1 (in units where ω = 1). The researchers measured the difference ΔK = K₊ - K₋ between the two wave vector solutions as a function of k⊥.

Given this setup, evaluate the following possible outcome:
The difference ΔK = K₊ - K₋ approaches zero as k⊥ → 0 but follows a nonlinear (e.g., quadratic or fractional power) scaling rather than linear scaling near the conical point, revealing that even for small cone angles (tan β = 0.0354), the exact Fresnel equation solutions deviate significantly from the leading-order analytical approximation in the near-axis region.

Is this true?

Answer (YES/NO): NO